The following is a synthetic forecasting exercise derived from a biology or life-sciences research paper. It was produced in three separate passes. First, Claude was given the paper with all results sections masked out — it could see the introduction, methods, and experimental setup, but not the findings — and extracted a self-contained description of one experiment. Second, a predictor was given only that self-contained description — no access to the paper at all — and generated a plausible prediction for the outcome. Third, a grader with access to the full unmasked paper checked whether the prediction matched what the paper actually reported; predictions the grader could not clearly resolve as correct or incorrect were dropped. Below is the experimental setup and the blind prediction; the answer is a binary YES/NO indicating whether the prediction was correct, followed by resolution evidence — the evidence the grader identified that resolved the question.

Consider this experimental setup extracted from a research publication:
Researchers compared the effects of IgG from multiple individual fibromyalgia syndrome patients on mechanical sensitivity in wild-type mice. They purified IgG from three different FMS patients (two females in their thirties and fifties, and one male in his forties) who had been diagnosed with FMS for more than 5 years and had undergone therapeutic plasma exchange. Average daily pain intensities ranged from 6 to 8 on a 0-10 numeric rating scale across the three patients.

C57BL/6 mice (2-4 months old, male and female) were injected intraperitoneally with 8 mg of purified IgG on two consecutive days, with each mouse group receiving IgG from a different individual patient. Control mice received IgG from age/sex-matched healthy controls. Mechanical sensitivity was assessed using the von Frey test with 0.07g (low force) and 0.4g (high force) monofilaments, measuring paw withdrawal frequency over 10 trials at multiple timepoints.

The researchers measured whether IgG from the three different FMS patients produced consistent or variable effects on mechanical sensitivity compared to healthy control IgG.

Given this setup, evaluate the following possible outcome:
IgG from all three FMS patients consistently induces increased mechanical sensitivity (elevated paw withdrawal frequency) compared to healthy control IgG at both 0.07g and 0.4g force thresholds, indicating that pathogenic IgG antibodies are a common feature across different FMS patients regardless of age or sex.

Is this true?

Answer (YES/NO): YES